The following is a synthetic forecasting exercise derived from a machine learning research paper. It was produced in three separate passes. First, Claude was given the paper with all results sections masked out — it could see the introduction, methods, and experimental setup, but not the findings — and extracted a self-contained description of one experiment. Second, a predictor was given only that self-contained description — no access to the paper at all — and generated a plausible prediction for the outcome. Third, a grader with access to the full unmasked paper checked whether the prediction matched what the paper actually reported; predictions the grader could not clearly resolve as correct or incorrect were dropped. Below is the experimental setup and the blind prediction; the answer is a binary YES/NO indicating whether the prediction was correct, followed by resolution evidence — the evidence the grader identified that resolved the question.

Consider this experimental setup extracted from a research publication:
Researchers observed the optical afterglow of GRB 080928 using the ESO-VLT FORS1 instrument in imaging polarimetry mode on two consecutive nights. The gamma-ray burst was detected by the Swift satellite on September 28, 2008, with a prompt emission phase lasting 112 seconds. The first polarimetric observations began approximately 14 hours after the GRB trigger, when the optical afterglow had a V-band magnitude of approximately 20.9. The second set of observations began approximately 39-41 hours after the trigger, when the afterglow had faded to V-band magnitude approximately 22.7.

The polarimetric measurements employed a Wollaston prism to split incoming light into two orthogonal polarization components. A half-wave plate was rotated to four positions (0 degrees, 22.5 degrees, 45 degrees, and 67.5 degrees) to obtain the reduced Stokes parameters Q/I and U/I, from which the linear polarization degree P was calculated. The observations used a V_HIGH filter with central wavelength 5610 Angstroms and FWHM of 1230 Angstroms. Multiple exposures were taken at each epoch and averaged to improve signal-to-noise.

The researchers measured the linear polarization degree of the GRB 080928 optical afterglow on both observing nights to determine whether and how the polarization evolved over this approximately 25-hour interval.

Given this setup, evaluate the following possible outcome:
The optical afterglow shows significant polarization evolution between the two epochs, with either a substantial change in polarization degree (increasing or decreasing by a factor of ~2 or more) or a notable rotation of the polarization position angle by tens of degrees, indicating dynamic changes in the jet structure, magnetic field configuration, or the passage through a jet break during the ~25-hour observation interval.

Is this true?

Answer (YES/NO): YES